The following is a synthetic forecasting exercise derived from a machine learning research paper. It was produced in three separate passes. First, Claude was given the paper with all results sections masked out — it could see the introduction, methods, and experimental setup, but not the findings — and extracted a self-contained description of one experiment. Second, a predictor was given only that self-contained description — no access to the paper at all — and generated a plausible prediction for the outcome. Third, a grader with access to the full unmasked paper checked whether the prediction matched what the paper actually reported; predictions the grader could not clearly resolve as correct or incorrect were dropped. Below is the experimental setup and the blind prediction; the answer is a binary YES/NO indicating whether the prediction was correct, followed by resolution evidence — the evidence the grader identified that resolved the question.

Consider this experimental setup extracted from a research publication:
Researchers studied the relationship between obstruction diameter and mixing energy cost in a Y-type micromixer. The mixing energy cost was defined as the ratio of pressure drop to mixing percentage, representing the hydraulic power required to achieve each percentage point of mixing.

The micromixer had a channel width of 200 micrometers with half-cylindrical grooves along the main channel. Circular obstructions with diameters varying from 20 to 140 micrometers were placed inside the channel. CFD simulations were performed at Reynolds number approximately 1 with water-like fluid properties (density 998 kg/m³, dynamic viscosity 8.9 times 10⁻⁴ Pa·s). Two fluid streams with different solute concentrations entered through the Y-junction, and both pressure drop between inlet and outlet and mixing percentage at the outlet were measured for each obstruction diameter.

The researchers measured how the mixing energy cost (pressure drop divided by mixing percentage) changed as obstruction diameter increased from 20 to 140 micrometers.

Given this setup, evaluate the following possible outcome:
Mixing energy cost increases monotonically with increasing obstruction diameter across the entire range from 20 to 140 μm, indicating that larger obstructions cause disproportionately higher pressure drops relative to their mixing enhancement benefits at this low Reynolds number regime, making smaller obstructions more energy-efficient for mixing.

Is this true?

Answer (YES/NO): YES